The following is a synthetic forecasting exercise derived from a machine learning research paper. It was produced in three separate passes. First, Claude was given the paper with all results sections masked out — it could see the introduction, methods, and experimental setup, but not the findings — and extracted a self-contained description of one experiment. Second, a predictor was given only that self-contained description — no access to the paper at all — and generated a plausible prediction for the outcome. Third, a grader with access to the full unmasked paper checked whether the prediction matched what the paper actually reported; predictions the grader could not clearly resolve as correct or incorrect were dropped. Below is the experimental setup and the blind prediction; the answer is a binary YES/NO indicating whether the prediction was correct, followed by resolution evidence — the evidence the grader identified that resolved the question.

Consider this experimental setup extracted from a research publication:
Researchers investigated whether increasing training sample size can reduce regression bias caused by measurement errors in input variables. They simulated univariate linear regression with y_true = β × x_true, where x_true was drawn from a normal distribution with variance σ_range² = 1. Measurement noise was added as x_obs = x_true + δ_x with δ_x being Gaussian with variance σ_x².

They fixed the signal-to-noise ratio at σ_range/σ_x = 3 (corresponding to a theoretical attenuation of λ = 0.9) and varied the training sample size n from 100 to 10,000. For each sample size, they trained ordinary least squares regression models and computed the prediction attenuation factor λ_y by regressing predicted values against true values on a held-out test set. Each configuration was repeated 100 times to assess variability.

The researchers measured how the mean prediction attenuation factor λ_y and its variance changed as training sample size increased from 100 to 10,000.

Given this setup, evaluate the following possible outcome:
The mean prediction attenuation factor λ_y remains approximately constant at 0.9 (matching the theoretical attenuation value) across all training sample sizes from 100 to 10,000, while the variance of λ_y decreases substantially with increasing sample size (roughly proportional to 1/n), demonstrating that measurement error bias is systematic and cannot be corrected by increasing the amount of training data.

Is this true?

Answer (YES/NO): YES